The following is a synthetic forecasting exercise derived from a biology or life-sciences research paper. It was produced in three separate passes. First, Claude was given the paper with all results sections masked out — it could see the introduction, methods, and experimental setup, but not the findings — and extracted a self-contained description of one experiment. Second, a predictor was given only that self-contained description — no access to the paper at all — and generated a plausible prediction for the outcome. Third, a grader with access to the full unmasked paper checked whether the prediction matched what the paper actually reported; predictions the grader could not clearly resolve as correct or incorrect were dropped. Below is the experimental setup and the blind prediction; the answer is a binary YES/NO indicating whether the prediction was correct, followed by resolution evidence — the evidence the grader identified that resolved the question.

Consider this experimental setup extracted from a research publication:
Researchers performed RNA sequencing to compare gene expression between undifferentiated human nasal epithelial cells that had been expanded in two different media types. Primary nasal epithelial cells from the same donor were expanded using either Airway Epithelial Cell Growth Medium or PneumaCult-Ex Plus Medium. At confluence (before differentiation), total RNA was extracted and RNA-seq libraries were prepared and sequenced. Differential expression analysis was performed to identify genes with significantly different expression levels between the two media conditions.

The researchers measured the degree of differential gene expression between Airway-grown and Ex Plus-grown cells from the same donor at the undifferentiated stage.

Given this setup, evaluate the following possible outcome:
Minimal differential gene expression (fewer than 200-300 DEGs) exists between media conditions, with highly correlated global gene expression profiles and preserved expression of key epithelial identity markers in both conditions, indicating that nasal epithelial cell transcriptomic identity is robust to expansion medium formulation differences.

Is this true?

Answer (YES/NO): NO